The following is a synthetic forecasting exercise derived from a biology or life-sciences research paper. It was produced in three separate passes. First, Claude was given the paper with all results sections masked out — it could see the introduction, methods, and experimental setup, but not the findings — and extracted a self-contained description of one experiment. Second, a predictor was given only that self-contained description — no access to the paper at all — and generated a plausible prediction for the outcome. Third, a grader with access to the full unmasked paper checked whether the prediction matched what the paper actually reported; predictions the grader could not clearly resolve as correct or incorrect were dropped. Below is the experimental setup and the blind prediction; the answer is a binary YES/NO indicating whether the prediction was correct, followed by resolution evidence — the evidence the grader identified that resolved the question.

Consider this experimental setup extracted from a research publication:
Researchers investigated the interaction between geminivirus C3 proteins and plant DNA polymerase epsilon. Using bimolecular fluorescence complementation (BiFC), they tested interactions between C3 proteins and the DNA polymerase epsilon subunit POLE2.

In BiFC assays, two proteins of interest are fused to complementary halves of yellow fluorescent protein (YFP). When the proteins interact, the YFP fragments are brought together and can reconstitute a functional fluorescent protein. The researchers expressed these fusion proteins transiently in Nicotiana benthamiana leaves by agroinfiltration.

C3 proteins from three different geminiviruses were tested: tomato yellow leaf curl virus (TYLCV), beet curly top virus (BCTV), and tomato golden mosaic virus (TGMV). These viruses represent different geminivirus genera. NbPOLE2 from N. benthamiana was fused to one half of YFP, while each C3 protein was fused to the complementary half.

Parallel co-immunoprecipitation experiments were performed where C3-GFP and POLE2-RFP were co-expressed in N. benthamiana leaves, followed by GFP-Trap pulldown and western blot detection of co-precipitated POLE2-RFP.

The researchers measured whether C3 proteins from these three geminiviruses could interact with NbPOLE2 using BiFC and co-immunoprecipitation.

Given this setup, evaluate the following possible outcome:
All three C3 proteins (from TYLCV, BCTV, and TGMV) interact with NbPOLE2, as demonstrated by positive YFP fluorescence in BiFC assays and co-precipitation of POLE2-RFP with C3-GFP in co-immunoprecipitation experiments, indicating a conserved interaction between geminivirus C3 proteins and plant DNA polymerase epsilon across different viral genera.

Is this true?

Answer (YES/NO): NO